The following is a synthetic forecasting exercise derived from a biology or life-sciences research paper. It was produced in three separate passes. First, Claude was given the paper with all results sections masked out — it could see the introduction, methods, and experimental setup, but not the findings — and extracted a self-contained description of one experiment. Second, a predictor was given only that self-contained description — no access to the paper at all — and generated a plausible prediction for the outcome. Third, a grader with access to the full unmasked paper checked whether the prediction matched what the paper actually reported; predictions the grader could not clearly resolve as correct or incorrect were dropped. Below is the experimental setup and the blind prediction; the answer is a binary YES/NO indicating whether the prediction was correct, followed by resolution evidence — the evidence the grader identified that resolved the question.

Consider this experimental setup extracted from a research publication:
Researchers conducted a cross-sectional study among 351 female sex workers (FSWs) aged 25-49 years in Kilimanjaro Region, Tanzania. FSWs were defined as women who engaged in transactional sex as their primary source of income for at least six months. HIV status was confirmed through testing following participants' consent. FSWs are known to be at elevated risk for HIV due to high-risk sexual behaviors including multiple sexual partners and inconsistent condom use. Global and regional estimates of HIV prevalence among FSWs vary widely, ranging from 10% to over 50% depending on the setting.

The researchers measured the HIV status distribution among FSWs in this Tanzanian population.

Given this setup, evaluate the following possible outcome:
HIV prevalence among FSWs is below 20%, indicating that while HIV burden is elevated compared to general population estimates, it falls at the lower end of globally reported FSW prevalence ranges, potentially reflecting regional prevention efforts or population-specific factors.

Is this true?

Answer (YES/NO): NO